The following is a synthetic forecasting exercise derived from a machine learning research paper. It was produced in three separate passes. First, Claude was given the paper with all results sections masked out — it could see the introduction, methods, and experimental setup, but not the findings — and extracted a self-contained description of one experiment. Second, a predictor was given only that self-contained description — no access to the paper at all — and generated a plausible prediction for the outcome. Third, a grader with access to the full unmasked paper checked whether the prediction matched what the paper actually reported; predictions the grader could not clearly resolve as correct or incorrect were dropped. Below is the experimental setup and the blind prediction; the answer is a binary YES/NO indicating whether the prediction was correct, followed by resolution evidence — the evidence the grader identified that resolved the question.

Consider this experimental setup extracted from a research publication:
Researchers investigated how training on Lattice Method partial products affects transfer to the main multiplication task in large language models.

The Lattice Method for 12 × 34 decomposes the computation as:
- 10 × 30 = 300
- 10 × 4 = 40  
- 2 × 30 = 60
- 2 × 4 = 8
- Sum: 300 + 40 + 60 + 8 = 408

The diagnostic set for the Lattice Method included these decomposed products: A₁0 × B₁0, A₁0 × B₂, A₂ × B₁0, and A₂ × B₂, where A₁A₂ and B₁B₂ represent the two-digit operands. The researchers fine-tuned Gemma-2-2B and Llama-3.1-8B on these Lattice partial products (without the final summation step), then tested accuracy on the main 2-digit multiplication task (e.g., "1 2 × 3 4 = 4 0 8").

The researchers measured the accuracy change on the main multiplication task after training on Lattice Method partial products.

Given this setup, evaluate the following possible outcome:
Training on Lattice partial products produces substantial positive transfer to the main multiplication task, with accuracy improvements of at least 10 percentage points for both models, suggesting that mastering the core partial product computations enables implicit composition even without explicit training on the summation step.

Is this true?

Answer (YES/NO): NO